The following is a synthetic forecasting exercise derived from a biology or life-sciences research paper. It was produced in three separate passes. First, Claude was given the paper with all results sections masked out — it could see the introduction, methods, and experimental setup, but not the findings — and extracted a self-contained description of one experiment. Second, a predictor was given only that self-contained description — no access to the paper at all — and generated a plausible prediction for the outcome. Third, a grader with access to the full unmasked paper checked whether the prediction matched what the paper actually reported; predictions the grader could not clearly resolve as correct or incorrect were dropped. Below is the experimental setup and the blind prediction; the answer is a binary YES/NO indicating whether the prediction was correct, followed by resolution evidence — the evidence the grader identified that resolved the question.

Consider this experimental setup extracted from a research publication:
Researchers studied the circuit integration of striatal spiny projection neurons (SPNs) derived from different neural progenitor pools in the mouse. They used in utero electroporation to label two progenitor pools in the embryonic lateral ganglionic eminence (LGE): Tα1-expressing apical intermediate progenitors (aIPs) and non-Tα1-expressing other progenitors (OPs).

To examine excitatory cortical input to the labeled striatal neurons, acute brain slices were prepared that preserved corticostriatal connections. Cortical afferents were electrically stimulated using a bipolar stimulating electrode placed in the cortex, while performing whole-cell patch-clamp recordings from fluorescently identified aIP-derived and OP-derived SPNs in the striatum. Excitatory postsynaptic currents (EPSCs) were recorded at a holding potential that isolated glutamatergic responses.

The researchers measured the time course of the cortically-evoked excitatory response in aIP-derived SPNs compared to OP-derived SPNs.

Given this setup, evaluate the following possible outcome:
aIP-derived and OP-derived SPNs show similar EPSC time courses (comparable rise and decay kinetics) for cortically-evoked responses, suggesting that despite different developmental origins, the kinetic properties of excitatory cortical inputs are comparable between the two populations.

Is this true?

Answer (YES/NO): NO